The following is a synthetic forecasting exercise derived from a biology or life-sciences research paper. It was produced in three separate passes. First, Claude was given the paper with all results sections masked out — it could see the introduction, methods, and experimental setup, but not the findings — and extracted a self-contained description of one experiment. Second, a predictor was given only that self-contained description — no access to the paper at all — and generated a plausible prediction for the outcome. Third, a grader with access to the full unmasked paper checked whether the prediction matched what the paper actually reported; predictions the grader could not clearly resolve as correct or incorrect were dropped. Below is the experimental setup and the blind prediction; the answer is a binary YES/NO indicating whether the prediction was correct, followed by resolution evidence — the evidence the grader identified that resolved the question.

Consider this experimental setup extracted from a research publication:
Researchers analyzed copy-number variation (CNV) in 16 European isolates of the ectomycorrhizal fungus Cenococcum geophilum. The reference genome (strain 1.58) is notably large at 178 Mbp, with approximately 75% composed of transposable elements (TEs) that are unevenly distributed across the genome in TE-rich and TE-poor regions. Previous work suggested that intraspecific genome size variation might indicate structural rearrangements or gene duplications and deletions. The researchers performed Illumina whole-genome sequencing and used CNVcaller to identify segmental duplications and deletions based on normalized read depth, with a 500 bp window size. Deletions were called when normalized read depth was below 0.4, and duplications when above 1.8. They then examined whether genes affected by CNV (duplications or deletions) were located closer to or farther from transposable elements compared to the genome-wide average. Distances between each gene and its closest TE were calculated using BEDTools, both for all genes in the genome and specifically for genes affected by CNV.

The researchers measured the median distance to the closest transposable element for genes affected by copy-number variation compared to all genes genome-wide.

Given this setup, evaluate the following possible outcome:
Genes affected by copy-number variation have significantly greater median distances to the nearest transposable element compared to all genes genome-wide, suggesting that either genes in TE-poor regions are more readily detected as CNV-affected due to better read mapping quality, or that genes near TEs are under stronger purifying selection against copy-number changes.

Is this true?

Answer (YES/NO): YES